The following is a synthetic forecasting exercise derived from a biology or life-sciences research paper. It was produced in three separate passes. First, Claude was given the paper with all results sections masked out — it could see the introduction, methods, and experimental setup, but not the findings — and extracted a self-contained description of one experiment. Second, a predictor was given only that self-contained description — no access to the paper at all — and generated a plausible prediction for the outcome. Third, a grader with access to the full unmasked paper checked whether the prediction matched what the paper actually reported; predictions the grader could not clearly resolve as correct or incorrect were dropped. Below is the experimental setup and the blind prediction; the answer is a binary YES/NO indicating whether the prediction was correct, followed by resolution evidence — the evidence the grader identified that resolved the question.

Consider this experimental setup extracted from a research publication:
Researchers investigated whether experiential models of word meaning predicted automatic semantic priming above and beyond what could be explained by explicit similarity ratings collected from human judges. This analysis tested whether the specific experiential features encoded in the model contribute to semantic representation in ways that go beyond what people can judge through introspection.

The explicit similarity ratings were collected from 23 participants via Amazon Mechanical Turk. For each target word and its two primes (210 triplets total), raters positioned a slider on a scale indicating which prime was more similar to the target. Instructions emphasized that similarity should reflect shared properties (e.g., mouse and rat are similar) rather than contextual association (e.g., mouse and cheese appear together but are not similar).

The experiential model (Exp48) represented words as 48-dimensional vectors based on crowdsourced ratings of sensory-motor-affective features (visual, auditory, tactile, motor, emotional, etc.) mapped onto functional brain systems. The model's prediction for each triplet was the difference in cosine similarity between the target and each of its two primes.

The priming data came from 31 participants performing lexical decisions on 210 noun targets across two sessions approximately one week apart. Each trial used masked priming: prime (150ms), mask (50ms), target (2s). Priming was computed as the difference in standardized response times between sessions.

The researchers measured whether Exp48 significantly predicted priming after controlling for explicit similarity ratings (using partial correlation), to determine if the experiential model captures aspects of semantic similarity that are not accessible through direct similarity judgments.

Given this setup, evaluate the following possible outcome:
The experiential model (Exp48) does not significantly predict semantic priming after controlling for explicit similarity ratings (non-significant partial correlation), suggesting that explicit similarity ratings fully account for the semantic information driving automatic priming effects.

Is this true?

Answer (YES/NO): NO